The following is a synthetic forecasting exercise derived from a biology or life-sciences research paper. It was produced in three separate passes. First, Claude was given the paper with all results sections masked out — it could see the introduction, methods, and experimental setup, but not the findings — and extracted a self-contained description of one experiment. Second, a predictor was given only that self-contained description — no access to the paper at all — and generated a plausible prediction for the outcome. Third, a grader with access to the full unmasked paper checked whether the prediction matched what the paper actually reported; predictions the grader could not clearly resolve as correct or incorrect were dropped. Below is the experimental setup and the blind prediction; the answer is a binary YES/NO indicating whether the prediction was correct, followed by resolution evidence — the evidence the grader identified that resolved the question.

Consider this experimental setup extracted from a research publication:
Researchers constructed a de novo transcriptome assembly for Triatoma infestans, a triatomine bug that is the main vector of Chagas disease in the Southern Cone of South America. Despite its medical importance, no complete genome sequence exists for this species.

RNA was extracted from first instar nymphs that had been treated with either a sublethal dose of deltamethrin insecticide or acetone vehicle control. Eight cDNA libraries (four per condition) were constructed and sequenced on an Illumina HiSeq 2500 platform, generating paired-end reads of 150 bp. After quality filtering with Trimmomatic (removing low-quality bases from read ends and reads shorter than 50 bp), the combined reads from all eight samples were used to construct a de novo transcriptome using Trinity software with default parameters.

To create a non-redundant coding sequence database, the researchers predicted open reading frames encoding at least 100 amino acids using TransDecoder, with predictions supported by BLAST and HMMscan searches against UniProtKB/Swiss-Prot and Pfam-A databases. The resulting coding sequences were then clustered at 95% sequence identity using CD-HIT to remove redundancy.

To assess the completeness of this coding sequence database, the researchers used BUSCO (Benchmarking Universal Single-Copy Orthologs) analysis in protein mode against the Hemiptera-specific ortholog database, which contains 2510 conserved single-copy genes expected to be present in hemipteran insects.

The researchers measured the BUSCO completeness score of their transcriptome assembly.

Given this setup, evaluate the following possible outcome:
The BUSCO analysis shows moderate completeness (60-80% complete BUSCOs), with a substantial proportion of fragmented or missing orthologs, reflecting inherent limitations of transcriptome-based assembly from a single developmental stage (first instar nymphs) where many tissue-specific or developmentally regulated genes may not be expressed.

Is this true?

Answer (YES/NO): NO